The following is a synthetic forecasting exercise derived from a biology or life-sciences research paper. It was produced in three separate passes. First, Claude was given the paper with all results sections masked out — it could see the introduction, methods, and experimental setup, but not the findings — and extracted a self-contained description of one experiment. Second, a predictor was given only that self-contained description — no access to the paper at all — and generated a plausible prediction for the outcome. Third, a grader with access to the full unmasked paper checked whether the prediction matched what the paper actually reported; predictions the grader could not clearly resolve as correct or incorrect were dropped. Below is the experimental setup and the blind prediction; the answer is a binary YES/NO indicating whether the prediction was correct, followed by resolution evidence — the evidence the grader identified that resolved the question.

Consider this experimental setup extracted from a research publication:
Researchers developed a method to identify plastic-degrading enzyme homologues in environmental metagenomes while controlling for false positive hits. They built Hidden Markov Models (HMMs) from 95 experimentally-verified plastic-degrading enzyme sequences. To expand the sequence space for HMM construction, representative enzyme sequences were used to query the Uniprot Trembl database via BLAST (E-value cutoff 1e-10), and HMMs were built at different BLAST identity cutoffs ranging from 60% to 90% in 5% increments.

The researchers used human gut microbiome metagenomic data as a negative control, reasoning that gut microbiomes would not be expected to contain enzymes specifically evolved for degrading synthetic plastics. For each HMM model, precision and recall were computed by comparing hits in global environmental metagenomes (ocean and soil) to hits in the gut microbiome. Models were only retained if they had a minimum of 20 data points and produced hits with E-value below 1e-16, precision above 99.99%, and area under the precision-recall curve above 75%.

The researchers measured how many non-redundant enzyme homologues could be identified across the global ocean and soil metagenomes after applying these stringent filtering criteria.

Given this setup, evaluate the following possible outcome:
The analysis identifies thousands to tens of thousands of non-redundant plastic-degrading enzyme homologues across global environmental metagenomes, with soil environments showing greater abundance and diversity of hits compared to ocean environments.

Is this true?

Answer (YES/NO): NO